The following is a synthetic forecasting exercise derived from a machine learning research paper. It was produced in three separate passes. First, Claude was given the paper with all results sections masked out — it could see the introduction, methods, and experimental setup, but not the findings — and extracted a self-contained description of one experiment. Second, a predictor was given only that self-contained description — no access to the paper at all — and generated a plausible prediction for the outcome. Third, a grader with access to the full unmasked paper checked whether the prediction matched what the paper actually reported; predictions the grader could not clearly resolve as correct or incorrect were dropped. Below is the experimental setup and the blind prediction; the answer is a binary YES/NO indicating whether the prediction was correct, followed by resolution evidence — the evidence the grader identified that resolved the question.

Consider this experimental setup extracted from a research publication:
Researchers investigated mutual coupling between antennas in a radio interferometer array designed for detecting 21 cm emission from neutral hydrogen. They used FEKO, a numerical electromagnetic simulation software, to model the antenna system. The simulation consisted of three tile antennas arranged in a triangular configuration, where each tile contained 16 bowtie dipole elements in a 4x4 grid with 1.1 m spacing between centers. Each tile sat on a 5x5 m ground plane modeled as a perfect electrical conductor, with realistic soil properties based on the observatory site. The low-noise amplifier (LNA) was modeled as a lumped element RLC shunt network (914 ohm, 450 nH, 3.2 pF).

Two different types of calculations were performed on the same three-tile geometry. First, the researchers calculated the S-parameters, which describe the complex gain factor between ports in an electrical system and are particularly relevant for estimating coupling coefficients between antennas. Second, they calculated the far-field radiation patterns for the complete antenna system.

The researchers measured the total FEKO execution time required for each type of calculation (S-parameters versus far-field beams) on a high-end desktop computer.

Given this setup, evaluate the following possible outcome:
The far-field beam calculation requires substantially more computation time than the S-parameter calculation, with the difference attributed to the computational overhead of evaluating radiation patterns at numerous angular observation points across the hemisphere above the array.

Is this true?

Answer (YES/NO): YES